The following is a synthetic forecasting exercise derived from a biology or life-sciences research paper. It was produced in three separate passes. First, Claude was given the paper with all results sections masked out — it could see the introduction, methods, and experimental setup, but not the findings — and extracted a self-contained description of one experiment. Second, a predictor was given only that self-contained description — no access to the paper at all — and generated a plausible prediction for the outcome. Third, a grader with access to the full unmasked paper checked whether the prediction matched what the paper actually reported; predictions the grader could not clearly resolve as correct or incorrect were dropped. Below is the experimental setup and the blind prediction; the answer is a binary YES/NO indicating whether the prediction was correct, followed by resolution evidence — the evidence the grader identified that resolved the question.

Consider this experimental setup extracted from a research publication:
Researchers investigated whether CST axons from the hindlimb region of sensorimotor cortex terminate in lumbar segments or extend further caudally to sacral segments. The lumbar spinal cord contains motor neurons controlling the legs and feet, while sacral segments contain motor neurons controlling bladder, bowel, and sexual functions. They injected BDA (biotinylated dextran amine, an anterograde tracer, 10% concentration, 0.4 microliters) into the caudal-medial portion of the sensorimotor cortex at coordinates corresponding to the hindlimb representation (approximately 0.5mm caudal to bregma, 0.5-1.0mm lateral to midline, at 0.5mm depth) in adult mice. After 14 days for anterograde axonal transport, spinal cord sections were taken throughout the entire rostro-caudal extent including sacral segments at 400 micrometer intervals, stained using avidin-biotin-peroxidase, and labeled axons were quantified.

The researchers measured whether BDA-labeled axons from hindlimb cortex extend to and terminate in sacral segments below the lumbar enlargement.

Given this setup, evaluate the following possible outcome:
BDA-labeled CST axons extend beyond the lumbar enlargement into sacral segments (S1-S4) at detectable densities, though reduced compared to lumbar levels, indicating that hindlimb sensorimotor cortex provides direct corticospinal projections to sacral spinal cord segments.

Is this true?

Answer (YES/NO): YES